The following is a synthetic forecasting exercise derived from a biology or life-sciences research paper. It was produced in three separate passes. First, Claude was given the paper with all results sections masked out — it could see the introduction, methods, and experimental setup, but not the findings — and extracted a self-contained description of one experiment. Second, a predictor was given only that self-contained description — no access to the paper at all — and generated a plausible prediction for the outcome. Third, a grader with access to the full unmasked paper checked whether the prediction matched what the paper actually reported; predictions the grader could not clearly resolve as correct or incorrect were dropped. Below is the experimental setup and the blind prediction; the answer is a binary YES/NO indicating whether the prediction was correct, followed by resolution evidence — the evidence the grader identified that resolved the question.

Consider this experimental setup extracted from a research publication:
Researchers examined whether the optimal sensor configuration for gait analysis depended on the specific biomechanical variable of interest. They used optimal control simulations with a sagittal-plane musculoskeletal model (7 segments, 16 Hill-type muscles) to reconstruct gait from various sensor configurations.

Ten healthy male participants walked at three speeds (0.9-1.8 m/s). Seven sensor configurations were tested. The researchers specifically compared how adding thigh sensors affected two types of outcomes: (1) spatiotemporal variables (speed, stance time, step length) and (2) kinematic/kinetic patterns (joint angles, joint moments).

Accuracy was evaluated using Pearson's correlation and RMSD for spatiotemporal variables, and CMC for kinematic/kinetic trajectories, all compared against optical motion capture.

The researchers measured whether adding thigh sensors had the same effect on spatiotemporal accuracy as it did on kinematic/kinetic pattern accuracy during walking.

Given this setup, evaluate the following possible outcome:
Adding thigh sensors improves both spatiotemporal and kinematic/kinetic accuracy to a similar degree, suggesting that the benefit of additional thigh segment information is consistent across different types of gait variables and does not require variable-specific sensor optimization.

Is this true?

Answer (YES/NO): NO